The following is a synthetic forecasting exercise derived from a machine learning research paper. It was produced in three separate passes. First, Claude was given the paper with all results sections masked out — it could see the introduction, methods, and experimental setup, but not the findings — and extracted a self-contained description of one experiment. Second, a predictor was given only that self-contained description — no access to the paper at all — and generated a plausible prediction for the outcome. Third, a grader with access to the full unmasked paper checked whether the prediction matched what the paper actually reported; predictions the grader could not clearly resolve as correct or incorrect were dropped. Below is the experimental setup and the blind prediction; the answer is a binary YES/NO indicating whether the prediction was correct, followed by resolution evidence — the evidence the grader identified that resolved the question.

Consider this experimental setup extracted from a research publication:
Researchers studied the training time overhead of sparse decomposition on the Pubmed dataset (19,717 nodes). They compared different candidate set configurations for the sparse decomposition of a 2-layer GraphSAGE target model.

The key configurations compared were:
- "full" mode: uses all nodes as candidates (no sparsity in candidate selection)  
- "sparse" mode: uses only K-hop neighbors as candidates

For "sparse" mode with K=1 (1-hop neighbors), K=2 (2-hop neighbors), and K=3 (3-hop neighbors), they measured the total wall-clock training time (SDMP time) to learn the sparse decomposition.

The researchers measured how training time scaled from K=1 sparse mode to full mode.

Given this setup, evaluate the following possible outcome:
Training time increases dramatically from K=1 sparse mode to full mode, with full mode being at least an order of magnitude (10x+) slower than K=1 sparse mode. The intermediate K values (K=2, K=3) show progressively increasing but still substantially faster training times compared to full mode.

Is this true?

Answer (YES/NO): YES